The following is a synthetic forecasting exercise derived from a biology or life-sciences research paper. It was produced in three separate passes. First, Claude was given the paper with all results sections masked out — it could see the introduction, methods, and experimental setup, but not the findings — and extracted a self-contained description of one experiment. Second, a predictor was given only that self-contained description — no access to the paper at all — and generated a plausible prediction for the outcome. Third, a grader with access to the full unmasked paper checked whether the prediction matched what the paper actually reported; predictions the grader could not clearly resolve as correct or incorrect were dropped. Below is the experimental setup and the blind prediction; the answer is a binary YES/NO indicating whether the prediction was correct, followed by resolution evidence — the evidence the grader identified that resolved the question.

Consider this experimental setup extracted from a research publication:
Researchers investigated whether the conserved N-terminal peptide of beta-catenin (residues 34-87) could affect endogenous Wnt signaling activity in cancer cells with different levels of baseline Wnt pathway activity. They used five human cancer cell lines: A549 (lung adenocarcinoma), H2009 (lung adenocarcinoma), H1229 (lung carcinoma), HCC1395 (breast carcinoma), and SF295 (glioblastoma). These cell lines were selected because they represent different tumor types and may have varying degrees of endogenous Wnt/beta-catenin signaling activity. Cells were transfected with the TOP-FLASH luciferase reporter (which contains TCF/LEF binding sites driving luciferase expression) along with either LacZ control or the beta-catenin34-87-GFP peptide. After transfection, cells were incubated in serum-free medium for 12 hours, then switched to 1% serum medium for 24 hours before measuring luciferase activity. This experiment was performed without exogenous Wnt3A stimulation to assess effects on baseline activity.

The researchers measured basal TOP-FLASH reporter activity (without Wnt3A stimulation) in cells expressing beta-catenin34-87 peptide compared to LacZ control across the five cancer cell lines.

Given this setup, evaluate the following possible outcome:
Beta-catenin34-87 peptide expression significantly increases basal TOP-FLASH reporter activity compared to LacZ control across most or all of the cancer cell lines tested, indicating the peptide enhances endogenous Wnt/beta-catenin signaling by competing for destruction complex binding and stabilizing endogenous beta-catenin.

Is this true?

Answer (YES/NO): NO